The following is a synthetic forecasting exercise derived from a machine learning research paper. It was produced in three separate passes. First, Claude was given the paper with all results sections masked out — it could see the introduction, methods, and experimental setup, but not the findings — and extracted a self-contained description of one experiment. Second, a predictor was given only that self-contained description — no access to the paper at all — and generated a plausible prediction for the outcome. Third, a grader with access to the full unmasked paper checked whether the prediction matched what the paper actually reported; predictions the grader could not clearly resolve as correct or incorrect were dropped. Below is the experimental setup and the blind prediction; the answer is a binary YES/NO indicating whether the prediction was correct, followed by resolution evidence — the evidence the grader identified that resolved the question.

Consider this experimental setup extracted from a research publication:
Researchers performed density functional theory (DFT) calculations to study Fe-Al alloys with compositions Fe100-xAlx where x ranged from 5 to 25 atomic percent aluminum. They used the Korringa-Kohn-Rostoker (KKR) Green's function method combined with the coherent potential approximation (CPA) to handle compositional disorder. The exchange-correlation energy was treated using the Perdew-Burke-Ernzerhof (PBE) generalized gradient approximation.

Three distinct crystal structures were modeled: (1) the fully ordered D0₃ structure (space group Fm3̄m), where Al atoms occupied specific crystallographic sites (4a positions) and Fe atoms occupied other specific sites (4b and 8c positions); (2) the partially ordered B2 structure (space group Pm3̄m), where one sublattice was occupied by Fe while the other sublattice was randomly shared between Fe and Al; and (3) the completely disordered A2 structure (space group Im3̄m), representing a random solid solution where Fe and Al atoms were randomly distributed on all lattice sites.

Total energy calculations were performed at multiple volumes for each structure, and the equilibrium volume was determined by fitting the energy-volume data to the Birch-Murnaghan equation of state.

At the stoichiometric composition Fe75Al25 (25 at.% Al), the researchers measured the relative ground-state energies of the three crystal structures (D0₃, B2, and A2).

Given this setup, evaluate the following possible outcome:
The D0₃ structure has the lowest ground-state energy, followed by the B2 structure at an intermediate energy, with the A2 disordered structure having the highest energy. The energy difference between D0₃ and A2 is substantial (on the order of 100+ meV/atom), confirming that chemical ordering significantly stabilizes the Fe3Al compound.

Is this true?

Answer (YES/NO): YES